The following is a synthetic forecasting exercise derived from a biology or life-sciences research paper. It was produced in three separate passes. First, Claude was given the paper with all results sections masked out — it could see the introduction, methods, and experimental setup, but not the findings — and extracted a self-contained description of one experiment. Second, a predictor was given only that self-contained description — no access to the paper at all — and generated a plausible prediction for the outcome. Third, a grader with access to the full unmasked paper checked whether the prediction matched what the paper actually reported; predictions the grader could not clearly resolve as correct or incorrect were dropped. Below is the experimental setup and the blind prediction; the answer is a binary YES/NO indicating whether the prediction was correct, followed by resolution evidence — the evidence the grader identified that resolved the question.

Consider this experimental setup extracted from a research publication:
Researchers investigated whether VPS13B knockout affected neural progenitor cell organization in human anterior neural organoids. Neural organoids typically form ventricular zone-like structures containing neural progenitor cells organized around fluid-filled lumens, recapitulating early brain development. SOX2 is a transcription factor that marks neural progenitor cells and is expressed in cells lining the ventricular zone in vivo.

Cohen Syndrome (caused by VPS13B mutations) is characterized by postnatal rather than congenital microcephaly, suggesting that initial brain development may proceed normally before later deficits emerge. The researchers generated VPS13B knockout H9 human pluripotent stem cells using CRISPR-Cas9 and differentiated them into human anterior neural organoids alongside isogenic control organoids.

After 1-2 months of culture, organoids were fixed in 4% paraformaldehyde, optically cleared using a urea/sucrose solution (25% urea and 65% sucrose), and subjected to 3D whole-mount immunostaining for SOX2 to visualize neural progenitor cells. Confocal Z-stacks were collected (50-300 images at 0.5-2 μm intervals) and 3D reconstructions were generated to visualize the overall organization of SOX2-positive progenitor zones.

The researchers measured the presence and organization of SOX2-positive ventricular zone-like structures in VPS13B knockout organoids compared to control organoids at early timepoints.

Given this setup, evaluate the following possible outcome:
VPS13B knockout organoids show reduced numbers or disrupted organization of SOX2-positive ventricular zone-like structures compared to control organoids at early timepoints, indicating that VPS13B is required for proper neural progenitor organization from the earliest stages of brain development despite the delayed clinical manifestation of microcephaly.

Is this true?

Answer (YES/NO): NO